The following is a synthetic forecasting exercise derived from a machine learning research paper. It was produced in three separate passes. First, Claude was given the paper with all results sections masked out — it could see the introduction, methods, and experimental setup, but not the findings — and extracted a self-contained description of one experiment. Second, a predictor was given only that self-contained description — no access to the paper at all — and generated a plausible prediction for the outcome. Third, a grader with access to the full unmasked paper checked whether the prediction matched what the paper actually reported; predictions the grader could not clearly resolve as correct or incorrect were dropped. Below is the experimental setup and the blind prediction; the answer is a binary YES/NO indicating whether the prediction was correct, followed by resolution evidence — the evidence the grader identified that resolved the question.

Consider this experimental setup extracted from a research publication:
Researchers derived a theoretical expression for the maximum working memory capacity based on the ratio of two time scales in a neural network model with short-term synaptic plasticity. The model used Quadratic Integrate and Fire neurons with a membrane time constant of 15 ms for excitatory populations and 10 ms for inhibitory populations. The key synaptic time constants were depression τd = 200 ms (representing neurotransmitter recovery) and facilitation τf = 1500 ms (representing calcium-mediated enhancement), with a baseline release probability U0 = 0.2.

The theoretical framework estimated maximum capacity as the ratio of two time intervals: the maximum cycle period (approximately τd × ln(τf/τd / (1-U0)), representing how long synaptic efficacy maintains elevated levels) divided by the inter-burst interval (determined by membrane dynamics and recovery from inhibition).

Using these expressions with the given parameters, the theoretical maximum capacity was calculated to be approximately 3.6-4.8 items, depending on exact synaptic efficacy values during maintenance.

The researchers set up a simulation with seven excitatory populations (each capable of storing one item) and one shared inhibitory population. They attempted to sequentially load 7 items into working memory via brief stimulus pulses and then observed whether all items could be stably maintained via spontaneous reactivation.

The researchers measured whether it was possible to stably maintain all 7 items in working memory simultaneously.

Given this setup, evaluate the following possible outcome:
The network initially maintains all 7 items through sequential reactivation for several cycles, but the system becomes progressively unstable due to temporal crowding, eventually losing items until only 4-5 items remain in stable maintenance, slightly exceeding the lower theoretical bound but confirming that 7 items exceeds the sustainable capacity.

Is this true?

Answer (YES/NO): NO